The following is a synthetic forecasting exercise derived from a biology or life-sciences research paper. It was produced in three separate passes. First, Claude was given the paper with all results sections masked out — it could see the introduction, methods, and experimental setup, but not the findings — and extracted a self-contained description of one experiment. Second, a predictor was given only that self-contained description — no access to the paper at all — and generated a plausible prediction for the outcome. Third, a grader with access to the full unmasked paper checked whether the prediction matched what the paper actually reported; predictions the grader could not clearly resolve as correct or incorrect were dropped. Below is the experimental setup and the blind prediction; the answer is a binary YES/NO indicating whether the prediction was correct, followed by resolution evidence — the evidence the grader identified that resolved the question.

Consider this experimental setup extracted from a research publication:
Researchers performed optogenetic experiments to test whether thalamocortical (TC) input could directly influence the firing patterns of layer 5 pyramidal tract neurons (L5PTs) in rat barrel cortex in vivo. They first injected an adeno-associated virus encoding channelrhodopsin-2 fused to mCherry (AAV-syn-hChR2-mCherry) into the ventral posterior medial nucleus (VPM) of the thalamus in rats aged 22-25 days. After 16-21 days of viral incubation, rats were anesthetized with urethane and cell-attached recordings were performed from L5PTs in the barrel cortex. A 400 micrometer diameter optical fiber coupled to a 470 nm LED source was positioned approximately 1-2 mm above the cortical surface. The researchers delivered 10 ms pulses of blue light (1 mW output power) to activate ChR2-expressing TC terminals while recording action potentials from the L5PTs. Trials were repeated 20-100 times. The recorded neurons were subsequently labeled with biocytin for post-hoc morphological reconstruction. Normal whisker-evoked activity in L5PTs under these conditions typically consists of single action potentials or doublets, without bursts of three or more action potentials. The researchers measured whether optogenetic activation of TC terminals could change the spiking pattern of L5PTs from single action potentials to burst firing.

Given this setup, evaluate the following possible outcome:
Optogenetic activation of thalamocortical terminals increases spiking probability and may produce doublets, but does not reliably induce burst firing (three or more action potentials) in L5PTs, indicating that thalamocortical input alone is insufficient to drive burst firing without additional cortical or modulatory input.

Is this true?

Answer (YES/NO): YES